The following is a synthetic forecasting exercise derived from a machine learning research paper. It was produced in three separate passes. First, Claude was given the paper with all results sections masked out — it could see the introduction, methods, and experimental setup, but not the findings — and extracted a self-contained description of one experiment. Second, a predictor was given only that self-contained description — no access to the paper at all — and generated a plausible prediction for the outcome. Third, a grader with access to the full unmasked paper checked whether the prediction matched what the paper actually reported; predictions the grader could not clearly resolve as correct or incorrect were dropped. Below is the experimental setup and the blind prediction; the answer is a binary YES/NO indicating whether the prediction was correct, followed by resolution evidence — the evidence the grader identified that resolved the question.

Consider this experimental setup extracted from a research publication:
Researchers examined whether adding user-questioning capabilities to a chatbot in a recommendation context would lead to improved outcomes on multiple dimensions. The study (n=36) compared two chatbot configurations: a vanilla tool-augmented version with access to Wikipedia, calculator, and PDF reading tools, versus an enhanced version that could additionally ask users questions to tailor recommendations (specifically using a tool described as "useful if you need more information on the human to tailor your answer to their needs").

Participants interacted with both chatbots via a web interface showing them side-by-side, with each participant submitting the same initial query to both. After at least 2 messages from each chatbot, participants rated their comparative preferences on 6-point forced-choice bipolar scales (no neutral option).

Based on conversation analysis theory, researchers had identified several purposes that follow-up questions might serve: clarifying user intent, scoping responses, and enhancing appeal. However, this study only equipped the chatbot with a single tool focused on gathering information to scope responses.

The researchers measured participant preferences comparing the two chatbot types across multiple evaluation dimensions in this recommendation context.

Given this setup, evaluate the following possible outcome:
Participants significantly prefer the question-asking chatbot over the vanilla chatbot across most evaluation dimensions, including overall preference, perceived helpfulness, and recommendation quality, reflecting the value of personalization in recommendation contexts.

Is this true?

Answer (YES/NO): NO